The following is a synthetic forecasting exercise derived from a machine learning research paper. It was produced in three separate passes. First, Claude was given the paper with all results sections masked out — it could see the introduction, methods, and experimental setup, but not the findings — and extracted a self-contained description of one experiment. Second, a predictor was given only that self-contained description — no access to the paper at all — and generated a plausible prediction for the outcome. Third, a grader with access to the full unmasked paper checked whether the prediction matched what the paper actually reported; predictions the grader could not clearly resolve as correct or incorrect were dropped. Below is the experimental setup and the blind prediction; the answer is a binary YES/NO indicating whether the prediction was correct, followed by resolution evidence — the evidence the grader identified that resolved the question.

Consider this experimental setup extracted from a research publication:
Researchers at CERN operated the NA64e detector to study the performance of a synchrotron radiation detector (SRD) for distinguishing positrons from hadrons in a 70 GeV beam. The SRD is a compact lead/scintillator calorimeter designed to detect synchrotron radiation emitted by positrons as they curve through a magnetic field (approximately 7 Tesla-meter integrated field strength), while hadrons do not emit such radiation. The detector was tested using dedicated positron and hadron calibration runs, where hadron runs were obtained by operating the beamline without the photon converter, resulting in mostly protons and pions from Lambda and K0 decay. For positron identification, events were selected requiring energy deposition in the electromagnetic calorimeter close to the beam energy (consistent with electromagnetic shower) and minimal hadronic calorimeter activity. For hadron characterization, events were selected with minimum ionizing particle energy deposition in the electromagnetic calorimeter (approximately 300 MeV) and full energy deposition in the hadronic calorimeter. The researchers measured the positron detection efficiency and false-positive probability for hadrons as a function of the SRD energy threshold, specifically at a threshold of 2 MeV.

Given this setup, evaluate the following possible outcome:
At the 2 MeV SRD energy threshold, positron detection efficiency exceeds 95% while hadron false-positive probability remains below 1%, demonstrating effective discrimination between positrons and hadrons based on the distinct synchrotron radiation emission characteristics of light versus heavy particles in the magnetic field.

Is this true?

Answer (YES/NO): NO